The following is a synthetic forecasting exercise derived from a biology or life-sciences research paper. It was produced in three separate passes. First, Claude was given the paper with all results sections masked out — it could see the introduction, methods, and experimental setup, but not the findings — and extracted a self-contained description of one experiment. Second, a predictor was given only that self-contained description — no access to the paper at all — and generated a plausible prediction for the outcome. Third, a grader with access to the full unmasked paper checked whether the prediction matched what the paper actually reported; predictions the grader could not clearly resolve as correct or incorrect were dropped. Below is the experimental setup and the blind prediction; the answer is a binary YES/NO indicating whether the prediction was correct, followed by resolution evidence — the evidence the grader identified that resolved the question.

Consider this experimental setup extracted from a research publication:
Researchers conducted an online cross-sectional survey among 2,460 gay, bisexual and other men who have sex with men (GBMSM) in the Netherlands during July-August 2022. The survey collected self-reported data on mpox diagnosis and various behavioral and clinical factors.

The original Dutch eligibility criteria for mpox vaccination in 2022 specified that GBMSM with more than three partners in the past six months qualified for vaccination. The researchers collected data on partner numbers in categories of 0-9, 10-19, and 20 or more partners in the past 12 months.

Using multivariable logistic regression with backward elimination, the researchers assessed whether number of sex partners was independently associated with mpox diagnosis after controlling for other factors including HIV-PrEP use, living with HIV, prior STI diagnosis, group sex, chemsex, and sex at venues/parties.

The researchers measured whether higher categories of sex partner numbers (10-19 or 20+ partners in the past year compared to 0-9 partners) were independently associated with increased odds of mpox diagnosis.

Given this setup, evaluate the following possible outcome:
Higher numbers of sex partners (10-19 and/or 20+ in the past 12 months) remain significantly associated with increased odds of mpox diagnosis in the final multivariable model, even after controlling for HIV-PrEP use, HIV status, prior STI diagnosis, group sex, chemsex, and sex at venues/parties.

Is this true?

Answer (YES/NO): YES